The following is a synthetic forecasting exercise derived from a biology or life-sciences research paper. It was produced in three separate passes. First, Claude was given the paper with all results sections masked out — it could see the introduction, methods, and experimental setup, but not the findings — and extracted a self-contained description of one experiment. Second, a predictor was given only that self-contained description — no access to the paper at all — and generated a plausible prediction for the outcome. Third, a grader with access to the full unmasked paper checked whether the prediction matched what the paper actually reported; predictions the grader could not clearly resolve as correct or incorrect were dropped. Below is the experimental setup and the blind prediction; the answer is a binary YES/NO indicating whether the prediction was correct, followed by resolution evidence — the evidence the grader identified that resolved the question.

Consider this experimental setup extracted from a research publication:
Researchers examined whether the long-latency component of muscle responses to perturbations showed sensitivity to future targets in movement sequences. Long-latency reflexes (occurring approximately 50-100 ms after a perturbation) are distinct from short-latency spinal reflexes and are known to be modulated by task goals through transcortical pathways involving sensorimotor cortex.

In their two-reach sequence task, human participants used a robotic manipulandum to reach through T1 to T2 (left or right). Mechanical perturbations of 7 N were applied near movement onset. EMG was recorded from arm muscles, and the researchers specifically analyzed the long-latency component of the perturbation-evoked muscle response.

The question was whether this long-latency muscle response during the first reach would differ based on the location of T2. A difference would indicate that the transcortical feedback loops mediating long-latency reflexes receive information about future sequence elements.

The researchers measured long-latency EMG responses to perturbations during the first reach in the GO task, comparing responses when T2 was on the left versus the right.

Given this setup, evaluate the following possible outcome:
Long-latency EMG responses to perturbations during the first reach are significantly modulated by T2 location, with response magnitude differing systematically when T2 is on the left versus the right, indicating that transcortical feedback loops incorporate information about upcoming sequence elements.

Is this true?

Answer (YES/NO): YES